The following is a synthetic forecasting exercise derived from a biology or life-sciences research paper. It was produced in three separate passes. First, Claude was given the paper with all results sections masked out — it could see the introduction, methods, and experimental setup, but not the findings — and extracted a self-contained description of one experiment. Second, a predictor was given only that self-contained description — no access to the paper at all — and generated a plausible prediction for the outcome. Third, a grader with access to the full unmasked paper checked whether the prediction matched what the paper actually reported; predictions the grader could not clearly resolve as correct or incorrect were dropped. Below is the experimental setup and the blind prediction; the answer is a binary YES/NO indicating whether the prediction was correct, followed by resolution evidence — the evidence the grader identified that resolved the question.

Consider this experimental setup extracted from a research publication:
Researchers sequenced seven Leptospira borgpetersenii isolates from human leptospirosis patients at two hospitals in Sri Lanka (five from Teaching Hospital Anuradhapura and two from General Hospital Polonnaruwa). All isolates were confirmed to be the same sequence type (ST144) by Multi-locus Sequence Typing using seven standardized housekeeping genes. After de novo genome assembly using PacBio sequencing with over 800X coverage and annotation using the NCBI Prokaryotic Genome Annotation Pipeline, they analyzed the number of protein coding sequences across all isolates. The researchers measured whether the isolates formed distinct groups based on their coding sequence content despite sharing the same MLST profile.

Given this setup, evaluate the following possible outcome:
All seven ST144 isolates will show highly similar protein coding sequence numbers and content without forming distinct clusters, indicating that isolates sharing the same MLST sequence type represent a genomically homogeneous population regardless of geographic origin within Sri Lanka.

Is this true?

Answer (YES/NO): NO